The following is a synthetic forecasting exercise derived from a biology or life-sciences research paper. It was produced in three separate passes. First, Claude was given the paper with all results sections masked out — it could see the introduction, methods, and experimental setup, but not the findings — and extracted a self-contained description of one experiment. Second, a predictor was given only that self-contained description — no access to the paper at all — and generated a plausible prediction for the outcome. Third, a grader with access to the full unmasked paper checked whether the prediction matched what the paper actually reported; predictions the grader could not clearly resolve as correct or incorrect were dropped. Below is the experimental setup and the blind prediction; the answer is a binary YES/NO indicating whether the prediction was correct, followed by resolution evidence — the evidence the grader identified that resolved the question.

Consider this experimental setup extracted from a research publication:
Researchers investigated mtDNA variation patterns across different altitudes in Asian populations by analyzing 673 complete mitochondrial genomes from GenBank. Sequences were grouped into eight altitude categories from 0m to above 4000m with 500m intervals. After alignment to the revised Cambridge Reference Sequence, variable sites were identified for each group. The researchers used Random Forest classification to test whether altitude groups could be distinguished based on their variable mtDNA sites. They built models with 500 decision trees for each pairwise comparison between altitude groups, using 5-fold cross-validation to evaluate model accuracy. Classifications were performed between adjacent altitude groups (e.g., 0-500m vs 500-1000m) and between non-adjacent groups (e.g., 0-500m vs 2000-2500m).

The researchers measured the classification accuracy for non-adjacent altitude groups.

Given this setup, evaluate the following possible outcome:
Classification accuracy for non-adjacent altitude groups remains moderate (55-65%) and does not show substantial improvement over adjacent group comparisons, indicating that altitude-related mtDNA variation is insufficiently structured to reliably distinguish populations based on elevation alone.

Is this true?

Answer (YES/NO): NO